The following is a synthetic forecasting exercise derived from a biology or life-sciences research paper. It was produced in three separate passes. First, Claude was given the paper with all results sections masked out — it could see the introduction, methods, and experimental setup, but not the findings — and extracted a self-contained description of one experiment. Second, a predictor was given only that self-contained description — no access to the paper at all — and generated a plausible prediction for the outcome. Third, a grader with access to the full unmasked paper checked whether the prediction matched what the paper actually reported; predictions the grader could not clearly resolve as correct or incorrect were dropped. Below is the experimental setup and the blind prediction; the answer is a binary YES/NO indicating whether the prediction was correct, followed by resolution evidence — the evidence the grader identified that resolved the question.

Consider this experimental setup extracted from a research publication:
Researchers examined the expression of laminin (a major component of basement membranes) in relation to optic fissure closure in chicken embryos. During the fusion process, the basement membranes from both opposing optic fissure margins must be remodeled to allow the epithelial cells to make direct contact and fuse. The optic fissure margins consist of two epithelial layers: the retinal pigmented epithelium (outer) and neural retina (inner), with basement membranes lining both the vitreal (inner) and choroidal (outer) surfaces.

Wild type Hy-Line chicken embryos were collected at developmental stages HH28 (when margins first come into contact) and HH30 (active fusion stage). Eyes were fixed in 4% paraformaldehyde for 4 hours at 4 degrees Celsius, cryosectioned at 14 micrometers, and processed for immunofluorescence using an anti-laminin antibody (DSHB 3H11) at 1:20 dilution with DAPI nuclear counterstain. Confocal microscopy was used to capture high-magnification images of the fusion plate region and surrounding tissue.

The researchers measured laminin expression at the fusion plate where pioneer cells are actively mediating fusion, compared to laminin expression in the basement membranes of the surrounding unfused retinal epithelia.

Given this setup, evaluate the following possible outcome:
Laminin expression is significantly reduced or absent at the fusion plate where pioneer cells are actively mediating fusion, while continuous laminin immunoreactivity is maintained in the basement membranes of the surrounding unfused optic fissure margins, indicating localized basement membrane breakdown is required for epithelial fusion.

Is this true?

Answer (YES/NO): NO